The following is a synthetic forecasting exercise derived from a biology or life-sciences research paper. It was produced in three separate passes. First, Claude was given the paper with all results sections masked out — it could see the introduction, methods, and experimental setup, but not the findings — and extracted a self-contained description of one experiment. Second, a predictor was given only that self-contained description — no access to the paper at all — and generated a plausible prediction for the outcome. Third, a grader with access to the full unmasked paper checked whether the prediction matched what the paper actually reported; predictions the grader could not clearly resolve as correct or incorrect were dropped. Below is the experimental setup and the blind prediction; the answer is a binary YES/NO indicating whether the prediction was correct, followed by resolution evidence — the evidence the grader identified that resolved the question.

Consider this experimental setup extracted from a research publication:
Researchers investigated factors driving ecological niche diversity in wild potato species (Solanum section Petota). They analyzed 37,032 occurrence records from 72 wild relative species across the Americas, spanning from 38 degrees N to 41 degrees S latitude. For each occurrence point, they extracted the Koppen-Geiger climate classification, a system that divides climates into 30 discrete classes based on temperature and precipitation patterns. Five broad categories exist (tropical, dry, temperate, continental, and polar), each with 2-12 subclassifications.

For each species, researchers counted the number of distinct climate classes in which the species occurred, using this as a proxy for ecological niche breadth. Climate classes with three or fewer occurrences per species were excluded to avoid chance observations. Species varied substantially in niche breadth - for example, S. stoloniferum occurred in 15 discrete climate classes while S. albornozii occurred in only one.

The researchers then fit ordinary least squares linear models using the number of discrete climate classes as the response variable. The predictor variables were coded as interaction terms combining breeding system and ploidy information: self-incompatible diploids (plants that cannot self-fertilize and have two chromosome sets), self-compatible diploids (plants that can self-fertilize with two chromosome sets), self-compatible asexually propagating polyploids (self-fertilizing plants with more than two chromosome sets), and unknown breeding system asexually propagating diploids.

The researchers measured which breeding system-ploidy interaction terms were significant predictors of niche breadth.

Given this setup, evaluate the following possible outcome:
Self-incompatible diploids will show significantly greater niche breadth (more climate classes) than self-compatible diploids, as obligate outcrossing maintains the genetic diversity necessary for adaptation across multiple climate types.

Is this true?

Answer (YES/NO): YES